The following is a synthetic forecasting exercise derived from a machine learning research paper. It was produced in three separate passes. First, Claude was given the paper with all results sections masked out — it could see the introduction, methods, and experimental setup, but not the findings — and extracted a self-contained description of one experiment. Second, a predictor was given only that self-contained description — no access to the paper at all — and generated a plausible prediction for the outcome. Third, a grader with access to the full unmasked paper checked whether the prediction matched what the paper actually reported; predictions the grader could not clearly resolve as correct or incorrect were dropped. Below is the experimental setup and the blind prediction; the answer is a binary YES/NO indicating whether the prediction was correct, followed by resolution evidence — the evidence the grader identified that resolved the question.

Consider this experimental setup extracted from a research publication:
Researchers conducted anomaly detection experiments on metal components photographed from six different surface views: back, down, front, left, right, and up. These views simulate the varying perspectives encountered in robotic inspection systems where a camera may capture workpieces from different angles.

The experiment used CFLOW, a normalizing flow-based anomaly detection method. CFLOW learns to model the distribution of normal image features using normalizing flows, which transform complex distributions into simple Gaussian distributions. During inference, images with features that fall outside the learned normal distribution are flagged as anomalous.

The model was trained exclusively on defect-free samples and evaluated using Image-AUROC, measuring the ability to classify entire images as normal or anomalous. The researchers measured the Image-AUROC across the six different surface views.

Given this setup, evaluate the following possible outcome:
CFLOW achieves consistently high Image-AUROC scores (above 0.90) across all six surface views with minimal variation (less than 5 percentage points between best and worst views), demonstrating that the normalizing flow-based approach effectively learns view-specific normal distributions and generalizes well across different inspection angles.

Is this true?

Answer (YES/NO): NO